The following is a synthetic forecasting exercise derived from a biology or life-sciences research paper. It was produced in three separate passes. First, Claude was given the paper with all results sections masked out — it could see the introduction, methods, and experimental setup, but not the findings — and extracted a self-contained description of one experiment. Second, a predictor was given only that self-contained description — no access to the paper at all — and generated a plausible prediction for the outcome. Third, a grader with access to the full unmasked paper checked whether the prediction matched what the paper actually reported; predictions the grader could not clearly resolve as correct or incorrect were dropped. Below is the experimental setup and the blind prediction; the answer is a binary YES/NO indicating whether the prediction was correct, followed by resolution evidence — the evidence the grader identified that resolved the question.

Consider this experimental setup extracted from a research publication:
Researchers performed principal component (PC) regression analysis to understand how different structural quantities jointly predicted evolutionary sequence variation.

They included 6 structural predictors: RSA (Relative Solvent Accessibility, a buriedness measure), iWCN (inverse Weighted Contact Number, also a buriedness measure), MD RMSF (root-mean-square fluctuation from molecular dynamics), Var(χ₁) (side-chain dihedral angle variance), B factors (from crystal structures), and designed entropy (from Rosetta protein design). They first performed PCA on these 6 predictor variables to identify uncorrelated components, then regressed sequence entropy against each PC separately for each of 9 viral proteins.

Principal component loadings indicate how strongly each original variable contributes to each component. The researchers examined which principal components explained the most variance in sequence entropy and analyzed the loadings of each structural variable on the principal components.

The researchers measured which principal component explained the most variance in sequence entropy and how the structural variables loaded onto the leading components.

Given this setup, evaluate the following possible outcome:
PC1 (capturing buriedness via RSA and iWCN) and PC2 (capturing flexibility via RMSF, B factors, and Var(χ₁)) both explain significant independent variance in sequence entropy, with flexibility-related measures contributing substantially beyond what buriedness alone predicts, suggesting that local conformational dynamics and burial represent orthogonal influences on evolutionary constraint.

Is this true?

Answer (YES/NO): NO